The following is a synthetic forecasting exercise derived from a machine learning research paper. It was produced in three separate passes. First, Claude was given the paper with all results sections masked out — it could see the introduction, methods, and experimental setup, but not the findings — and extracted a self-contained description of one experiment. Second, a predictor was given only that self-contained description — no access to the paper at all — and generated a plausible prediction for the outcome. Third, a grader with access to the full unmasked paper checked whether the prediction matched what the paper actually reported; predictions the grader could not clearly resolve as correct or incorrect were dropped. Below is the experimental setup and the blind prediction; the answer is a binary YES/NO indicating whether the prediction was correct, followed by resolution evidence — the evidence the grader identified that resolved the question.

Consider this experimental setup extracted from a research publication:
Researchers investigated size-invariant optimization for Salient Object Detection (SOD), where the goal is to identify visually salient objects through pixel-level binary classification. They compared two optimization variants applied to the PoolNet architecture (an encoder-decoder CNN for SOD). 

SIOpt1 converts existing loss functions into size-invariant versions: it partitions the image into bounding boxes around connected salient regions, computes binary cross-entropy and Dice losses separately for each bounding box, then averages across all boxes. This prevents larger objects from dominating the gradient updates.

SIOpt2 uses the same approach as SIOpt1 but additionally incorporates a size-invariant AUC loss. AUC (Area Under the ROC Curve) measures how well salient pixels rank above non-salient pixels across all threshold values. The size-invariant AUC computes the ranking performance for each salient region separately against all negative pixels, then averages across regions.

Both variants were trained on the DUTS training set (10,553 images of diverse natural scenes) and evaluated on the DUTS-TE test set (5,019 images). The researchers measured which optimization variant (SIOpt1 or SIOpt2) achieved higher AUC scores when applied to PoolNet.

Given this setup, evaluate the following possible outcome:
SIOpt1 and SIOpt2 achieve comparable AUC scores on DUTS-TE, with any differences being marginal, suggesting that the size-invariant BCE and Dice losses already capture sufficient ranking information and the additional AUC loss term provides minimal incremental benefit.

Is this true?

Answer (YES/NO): NO